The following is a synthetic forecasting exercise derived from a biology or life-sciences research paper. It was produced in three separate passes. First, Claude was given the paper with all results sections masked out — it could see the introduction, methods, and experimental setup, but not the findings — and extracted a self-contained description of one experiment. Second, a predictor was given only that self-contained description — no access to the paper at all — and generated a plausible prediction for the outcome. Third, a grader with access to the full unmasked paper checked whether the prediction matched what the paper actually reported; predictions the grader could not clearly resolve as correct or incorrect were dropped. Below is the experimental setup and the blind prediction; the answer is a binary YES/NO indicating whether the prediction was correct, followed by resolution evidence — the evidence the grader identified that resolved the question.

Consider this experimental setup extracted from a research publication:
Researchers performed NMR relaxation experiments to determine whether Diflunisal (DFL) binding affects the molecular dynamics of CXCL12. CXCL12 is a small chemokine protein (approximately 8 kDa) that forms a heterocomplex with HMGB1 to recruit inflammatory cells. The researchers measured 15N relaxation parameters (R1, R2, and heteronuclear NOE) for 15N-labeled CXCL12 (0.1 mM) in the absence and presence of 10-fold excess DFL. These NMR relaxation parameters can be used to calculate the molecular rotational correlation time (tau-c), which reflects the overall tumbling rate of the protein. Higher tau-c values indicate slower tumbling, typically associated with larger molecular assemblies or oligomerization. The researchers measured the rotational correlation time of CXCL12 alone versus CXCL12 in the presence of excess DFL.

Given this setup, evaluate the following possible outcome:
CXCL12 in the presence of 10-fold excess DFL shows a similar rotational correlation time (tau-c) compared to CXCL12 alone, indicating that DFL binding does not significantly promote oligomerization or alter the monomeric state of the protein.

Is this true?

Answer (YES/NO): NO